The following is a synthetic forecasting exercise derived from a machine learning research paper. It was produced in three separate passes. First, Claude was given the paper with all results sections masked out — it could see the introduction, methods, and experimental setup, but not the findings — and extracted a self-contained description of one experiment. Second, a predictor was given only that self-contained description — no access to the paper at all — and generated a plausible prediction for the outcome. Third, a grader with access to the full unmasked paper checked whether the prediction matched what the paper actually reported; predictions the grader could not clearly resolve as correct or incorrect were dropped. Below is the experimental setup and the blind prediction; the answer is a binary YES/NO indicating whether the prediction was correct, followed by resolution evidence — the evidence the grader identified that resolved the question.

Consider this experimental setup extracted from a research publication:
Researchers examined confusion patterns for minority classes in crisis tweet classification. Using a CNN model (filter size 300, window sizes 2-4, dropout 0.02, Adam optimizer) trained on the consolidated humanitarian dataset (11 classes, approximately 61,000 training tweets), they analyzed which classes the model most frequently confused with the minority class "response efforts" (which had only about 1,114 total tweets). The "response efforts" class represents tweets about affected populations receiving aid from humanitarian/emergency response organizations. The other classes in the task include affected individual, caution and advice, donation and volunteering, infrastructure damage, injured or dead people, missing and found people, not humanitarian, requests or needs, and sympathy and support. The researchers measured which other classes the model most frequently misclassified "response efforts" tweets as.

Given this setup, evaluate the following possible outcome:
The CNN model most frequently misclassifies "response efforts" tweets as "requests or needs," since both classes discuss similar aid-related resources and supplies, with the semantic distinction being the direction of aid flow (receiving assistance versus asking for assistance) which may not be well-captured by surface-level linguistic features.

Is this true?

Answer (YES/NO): NO